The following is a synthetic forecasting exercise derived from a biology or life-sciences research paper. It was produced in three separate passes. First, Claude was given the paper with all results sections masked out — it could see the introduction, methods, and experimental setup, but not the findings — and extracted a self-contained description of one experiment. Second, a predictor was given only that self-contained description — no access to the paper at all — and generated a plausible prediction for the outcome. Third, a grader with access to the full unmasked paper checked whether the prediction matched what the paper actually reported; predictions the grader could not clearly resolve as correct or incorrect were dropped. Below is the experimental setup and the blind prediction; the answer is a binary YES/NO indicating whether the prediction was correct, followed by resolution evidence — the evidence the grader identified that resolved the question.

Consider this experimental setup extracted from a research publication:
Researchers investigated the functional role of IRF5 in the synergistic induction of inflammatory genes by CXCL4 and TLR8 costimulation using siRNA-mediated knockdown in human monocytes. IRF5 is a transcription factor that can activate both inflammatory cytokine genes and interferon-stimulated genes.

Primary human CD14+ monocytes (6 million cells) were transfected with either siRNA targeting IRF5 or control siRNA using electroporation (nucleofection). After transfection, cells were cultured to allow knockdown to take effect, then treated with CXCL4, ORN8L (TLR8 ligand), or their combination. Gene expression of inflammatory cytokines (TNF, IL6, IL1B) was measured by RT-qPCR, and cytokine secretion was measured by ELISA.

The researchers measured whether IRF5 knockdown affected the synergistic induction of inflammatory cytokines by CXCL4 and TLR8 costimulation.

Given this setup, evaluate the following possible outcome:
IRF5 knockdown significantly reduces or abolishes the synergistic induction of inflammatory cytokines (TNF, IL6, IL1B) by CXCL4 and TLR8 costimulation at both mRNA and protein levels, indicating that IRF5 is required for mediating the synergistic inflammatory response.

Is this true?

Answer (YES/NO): YES